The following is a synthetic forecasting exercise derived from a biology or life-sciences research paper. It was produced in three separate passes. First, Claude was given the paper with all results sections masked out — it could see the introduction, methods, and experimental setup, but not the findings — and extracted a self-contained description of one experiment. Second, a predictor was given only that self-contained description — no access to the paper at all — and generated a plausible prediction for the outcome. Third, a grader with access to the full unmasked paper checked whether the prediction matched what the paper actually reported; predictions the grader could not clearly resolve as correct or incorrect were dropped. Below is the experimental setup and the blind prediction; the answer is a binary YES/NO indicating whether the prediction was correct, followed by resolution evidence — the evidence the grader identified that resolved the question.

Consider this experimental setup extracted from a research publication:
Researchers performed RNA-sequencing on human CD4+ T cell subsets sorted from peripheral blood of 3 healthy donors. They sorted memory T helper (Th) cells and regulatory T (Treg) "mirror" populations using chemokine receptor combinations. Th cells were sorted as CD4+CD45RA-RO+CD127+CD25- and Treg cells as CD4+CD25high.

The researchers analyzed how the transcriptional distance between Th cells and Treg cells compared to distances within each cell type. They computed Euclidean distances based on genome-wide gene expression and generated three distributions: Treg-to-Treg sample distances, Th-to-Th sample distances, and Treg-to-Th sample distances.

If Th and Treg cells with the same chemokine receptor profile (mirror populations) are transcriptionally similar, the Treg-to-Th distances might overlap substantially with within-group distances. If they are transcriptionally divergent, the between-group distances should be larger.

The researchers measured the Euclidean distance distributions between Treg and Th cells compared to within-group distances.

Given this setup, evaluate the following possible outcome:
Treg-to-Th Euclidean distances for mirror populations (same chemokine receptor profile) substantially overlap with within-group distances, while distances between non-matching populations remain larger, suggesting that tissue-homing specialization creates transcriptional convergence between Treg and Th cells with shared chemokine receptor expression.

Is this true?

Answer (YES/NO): NO